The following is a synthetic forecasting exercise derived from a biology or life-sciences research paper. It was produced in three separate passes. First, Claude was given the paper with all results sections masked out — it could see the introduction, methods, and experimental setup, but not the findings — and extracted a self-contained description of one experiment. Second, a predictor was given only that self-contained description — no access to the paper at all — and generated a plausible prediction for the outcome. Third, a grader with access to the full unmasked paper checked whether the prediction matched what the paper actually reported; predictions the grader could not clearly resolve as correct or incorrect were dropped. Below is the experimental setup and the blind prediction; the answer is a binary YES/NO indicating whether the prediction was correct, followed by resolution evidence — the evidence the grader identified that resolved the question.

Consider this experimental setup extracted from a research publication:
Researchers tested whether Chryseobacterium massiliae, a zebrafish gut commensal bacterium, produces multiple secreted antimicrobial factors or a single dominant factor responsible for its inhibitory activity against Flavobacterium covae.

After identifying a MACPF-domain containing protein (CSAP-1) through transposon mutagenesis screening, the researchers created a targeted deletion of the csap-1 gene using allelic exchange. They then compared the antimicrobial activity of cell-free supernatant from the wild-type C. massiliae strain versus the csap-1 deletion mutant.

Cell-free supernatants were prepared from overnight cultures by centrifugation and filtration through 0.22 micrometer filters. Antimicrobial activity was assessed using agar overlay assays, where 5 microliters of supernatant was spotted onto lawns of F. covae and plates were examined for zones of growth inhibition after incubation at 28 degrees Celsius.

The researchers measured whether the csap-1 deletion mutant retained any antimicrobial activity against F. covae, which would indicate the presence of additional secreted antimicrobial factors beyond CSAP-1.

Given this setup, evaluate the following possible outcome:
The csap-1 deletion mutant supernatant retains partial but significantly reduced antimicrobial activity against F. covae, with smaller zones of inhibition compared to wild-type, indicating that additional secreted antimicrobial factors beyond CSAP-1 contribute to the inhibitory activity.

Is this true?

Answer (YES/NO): NO